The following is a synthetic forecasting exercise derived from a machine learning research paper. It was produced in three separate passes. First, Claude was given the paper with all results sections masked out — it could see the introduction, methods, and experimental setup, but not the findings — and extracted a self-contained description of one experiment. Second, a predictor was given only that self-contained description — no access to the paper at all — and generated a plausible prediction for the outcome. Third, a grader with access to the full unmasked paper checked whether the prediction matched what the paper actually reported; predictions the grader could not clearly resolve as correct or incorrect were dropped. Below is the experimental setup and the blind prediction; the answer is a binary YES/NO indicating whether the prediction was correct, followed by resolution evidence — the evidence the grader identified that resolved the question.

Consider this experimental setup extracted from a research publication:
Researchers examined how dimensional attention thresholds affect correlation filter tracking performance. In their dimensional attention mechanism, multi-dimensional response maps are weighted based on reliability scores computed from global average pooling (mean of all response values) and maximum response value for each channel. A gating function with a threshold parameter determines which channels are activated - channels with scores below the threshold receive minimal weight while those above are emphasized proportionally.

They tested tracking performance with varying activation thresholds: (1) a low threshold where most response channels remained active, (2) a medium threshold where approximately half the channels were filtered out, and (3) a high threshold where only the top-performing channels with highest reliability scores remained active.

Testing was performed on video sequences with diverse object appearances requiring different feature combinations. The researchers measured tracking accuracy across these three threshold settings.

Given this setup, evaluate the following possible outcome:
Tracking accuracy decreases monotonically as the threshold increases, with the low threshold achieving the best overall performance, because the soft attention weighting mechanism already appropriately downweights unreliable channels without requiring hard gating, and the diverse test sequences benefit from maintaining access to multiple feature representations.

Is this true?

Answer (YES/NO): NO